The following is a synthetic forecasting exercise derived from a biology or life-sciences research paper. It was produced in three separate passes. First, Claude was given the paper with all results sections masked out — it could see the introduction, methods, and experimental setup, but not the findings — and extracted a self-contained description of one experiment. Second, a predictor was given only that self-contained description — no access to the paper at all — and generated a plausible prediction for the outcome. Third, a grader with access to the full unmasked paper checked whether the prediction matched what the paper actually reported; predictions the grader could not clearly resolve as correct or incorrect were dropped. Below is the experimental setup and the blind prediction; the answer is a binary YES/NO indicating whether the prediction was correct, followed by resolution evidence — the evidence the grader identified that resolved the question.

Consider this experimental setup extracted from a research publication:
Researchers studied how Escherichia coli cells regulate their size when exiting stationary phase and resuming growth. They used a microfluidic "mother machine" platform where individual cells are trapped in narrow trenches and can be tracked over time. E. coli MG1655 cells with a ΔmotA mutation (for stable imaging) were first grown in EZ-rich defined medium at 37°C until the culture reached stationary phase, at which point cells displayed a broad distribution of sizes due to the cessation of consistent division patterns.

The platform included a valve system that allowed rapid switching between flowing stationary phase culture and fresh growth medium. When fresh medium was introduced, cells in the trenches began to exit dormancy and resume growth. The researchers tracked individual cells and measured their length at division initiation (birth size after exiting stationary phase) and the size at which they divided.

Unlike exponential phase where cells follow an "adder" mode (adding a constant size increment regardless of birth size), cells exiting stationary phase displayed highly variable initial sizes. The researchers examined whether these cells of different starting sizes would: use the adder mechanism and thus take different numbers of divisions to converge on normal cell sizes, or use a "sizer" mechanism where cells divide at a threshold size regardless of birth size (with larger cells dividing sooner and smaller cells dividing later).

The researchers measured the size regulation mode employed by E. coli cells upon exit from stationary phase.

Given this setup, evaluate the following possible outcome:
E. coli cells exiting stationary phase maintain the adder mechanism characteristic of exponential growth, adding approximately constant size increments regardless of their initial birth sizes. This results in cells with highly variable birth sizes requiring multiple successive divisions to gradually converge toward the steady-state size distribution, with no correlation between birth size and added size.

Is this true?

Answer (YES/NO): NO